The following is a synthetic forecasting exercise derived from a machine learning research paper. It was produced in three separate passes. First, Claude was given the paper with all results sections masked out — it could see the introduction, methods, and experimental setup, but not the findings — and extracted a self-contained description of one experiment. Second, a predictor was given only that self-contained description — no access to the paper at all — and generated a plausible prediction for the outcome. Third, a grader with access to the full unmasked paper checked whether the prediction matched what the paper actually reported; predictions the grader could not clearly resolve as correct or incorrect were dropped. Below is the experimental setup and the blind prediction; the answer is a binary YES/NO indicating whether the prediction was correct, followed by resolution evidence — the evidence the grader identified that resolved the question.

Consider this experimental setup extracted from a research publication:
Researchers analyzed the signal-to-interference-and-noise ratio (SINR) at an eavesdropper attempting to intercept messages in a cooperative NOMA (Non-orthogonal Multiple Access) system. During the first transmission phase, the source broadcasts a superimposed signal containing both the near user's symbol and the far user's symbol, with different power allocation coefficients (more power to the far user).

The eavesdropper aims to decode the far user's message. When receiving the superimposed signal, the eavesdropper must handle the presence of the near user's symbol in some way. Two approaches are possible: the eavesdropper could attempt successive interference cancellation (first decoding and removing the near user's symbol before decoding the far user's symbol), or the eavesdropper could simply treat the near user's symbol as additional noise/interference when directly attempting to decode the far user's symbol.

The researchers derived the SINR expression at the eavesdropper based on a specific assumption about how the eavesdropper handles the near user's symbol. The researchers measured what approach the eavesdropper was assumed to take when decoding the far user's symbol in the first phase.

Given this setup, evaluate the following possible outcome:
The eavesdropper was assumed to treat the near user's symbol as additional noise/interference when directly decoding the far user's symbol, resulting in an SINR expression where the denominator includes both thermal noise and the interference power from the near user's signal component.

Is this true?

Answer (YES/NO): YES